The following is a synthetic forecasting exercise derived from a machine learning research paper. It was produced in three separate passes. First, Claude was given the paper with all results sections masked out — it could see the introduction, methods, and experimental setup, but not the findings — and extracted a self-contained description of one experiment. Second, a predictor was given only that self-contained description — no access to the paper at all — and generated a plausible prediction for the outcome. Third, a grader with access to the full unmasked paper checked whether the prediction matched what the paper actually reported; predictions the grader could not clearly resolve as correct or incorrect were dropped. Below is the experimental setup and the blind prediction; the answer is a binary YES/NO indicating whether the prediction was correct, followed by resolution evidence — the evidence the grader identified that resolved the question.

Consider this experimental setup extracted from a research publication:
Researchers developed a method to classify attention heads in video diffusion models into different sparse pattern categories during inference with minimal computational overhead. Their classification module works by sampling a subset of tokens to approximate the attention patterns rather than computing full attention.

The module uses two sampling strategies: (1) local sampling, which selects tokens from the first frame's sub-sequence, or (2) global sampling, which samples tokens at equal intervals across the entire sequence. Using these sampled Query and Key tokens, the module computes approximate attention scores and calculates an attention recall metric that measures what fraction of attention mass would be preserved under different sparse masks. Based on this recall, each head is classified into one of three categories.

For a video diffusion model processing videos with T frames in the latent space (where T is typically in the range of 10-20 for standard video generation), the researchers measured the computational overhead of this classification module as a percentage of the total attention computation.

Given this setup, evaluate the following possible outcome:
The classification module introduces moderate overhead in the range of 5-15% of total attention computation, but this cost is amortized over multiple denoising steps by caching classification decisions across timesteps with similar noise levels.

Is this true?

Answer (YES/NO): NO